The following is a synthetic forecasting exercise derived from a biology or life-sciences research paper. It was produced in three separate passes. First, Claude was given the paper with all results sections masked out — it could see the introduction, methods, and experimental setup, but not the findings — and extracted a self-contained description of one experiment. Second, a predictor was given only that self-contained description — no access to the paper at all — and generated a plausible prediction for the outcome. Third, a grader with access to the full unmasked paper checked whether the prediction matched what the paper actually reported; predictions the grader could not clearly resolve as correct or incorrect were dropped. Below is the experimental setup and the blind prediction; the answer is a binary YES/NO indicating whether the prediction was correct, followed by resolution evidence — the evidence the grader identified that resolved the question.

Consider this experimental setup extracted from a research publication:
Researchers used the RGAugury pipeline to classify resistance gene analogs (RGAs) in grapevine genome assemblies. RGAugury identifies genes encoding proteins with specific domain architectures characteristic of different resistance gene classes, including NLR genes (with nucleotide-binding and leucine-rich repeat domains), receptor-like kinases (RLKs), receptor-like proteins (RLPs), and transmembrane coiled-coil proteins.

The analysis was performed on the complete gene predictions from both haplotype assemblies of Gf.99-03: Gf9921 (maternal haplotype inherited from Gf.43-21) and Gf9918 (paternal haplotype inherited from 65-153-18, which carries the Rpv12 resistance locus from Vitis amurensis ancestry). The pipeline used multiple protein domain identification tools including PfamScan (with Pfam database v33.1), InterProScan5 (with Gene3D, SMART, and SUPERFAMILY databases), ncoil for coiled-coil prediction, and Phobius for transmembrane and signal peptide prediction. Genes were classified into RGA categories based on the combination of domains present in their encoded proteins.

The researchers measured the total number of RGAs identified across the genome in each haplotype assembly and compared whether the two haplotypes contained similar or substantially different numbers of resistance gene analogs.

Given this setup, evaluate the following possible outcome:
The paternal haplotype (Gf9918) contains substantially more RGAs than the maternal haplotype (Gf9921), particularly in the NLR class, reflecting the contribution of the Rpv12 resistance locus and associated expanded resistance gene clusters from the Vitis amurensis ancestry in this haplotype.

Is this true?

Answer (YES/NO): NO